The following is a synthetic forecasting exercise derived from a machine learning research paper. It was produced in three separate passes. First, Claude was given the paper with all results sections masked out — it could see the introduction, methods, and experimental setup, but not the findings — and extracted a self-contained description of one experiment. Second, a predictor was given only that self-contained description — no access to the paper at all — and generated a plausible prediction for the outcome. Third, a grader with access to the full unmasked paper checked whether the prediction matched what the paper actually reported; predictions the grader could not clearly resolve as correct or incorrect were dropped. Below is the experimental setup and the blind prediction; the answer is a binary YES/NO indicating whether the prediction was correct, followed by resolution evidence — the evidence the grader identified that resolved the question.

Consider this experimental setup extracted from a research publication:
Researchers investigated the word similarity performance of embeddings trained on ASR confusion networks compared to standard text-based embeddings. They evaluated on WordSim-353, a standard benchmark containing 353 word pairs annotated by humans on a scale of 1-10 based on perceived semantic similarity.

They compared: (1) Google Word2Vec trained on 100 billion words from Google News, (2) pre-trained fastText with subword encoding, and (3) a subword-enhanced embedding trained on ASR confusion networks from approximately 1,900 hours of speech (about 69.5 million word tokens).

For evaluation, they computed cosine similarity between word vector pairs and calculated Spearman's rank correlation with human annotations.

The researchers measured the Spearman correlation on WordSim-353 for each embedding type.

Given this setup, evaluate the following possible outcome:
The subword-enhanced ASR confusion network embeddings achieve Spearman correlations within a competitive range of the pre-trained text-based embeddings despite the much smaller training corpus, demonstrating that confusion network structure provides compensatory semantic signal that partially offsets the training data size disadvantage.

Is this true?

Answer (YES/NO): NO